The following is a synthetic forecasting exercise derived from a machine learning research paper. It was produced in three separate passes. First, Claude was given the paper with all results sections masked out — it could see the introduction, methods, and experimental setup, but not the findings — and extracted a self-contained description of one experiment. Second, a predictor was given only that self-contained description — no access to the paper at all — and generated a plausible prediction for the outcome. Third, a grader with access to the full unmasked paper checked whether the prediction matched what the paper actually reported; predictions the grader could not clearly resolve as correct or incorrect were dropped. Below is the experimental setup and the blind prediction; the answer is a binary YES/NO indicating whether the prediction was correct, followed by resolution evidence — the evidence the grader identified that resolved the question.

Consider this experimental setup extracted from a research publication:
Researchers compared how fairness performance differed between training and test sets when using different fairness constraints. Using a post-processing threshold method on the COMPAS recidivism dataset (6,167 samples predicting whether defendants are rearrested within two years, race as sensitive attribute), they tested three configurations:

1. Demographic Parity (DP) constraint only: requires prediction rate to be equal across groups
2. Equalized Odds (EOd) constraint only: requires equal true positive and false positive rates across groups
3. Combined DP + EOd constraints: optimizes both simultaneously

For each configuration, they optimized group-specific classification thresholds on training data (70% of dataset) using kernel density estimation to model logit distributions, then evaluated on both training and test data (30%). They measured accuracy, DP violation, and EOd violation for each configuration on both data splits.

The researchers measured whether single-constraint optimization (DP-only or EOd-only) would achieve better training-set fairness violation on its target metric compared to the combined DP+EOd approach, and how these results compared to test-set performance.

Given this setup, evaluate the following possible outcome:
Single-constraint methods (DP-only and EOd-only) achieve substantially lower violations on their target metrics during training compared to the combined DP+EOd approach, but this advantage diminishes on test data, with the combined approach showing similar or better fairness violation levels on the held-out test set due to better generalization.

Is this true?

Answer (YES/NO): NO